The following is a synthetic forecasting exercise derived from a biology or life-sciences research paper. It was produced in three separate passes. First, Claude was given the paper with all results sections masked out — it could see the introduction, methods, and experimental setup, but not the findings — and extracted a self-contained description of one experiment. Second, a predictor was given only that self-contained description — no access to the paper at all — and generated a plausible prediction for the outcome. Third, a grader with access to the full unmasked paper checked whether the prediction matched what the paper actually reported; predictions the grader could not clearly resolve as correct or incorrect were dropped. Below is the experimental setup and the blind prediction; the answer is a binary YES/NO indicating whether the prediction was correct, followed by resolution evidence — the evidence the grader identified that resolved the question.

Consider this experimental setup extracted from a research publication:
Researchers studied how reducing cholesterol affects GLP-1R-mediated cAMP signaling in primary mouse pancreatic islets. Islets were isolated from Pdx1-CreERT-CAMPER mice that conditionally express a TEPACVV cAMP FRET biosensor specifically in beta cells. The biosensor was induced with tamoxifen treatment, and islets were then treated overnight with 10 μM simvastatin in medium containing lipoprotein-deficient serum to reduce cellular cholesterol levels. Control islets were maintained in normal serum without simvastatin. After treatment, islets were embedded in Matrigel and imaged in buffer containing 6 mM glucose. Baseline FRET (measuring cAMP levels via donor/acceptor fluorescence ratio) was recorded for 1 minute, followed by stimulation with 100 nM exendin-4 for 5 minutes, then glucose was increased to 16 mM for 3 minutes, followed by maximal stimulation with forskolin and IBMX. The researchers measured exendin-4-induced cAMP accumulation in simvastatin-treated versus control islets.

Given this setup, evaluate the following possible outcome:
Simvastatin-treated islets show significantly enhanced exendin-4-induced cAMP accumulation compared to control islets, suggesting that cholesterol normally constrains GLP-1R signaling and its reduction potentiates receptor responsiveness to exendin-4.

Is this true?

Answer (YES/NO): YES